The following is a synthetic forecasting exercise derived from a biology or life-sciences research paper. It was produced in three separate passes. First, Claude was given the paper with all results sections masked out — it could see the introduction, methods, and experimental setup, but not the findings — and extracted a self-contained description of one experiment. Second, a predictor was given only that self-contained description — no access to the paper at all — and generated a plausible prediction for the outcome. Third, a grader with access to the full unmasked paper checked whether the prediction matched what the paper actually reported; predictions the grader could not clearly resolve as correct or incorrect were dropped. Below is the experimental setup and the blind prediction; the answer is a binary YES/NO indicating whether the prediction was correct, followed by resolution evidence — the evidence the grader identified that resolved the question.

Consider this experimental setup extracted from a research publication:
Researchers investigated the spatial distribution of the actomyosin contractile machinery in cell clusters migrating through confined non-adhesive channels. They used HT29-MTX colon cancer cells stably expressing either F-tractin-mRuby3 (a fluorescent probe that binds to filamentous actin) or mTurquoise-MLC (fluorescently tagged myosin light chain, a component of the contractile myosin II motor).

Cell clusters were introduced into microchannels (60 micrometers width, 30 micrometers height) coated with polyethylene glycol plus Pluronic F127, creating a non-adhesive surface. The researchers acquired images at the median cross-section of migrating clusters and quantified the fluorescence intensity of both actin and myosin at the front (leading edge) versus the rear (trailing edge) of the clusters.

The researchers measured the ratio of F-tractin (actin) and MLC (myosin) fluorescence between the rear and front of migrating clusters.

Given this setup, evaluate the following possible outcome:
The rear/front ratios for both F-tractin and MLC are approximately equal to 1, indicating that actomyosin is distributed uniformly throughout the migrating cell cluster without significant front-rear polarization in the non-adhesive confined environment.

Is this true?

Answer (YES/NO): NO